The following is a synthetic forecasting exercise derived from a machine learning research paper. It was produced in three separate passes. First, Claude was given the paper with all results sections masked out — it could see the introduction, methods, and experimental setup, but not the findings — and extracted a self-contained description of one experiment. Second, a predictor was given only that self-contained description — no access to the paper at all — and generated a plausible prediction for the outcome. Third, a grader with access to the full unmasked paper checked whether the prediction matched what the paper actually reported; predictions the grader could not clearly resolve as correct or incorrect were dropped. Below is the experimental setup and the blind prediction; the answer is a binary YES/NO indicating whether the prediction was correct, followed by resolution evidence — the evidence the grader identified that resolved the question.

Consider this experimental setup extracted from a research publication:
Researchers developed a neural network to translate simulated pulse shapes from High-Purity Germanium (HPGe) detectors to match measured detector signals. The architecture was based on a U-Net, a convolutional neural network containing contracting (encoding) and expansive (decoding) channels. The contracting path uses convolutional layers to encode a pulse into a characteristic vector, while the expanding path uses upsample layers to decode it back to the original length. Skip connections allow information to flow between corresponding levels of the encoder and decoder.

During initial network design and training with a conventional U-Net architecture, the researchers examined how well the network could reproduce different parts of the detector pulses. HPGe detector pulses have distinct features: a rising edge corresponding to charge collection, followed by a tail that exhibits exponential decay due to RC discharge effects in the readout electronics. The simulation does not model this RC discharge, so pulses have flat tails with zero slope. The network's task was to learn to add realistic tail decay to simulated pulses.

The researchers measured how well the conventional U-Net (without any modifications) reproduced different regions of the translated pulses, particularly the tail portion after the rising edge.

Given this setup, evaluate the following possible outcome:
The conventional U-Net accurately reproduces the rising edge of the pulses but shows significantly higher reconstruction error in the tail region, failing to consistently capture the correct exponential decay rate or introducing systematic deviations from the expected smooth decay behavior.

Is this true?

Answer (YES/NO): YES